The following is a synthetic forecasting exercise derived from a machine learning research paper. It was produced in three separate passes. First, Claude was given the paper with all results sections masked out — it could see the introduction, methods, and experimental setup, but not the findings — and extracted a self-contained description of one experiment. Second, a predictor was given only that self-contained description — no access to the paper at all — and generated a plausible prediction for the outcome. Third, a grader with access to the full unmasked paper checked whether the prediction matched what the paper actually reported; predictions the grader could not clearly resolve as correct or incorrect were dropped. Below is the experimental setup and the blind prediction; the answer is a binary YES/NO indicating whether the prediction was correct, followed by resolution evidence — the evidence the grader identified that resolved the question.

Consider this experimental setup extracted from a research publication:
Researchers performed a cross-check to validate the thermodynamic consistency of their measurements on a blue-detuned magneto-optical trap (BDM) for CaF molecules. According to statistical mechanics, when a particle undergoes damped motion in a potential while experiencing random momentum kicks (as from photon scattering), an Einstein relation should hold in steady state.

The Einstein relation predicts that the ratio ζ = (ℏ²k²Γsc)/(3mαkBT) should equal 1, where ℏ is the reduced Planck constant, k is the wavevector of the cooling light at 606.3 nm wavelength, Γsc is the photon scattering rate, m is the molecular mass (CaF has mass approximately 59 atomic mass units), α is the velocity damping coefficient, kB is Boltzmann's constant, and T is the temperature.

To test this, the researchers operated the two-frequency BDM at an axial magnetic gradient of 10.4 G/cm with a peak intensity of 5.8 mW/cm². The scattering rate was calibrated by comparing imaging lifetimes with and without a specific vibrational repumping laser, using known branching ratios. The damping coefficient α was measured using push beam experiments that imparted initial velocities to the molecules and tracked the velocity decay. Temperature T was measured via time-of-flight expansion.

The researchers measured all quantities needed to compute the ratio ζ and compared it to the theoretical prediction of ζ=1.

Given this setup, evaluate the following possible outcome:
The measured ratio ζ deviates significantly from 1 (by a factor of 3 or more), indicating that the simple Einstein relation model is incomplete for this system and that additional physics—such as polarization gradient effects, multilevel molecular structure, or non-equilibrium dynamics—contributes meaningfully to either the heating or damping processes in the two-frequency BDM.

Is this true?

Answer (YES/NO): NO